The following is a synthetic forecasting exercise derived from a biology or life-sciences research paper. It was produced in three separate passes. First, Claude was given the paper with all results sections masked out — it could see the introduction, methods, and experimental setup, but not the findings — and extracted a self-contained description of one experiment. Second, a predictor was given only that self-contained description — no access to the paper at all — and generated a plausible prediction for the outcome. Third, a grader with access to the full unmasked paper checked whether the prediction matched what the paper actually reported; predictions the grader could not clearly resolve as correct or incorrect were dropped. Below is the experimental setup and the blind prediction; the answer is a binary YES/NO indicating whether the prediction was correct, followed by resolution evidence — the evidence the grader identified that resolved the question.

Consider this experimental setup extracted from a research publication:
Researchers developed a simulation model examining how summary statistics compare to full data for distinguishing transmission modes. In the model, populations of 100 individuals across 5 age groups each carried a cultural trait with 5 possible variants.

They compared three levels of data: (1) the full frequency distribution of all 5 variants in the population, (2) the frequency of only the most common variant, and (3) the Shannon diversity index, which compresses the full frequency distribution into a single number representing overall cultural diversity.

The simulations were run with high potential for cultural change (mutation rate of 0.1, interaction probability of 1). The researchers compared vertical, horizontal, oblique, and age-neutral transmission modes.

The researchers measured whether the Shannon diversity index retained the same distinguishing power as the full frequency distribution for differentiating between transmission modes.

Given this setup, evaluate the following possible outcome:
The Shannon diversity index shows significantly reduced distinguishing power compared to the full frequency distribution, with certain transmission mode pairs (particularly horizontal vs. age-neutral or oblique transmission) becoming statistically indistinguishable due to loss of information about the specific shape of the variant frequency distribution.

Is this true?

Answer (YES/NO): YES